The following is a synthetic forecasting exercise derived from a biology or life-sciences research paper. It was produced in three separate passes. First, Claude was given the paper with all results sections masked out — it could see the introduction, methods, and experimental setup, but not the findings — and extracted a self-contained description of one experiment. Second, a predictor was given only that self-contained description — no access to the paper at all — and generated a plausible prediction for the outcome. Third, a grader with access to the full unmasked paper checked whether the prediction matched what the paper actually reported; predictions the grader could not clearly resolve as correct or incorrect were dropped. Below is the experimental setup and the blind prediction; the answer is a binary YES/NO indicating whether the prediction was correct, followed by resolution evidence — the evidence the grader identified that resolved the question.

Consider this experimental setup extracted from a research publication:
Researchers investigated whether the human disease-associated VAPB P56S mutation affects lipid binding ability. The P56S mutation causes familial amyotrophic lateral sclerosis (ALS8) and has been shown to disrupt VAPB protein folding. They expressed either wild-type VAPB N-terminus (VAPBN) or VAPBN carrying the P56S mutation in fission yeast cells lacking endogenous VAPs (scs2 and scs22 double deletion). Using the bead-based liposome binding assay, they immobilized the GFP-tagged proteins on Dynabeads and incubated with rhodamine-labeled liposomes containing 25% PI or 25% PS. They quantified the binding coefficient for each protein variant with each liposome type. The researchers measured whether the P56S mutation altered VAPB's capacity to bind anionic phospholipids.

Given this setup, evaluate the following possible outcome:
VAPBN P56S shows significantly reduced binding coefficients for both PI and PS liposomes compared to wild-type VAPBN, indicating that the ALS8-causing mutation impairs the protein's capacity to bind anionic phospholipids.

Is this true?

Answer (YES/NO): NO